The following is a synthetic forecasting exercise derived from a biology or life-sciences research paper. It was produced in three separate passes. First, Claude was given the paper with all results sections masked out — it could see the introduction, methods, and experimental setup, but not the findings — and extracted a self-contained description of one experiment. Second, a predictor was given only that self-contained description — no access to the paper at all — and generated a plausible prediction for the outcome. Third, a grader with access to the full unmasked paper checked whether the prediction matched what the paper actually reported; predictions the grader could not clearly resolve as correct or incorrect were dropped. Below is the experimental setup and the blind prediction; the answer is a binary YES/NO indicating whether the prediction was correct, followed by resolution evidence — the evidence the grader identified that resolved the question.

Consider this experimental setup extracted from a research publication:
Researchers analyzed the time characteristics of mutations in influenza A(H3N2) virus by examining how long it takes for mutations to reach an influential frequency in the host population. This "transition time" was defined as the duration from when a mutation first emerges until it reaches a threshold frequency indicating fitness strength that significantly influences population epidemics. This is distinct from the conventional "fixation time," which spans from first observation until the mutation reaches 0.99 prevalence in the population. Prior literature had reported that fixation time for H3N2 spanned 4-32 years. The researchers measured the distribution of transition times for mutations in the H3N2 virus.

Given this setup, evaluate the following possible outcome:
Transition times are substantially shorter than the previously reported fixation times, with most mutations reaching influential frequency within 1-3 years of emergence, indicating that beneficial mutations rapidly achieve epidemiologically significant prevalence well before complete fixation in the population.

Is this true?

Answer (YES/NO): YES